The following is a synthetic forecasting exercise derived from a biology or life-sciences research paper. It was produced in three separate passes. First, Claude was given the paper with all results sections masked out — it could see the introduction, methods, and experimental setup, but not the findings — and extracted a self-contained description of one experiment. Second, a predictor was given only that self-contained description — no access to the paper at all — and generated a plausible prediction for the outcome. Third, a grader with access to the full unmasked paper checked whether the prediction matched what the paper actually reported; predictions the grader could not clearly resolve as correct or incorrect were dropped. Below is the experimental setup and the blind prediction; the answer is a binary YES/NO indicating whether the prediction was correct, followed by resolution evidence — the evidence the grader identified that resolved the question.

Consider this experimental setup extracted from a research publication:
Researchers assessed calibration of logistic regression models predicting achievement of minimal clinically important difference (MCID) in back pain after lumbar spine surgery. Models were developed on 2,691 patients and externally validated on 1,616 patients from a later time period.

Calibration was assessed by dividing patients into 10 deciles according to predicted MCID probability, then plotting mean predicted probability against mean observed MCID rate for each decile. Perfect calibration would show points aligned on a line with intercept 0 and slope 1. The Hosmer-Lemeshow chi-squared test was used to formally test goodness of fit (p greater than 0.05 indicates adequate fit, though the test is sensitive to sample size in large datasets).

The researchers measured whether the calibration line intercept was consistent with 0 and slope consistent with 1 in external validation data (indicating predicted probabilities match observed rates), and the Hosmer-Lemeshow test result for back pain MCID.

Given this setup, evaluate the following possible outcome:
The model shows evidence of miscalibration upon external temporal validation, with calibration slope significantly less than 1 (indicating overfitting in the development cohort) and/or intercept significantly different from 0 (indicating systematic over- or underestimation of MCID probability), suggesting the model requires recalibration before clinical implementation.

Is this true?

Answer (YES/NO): NO